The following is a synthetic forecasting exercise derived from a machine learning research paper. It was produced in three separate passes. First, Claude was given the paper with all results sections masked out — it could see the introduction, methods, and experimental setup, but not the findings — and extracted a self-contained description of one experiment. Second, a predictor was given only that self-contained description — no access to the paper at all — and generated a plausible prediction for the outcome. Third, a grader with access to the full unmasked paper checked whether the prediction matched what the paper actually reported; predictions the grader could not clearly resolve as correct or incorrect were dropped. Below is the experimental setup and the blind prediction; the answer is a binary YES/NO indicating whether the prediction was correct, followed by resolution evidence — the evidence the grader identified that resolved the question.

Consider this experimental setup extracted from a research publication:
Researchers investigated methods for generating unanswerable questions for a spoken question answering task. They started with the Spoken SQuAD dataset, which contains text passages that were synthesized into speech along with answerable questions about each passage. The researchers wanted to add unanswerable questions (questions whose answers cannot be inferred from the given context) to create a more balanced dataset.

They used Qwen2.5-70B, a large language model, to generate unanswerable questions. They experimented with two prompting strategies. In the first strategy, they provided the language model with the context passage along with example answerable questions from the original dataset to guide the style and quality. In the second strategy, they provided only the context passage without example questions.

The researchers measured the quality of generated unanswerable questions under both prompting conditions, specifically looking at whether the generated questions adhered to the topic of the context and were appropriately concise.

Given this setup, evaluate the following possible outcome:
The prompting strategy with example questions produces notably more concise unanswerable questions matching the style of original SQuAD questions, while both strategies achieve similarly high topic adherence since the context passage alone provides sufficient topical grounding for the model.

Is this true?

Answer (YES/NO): NO